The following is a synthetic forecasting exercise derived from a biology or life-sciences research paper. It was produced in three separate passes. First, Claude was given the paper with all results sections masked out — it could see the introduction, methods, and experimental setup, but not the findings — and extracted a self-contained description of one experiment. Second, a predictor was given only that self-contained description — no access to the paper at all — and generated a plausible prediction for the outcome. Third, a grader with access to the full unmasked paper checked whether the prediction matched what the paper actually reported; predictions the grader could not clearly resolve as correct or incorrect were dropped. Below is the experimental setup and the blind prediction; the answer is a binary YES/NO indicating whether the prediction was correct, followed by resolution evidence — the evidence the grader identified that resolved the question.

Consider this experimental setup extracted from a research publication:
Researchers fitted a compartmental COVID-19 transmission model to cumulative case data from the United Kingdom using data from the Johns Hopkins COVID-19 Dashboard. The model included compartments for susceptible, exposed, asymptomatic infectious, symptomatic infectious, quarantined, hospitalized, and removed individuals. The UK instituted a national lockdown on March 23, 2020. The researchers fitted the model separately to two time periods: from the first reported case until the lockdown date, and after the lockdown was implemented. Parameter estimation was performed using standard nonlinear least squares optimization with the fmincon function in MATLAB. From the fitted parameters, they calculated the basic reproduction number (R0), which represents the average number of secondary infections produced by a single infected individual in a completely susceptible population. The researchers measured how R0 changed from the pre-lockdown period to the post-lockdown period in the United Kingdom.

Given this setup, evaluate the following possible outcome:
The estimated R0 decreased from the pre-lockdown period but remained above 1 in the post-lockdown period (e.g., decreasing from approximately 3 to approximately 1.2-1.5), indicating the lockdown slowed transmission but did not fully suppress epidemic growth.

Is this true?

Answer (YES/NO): YES